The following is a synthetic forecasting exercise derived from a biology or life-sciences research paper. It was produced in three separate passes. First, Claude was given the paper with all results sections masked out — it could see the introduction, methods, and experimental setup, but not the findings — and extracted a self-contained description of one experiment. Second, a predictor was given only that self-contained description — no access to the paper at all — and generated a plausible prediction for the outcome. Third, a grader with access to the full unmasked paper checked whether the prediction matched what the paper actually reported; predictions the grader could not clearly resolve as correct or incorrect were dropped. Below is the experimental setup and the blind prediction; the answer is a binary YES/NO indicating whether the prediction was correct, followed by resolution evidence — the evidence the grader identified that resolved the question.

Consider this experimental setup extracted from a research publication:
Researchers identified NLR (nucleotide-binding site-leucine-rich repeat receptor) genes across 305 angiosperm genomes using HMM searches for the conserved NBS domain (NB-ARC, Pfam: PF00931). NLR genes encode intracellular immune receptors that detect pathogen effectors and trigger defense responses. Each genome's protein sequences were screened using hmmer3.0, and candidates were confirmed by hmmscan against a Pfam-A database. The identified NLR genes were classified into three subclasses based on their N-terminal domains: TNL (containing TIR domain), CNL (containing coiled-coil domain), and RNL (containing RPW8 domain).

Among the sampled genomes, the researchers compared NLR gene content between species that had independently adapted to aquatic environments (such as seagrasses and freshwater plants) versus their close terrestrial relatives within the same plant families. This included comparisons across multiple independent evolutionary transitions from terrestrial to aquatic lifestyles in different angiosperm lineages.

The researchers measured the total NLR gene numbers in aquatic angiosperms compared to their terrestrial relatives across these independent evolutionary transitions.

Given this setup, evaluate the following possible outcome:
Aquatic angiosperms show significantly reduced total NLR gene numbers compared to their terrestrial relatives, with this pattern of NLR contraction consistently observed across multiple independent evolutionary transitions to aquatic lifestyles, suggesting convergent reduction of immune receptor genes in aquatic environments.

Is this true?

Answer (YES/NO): YES